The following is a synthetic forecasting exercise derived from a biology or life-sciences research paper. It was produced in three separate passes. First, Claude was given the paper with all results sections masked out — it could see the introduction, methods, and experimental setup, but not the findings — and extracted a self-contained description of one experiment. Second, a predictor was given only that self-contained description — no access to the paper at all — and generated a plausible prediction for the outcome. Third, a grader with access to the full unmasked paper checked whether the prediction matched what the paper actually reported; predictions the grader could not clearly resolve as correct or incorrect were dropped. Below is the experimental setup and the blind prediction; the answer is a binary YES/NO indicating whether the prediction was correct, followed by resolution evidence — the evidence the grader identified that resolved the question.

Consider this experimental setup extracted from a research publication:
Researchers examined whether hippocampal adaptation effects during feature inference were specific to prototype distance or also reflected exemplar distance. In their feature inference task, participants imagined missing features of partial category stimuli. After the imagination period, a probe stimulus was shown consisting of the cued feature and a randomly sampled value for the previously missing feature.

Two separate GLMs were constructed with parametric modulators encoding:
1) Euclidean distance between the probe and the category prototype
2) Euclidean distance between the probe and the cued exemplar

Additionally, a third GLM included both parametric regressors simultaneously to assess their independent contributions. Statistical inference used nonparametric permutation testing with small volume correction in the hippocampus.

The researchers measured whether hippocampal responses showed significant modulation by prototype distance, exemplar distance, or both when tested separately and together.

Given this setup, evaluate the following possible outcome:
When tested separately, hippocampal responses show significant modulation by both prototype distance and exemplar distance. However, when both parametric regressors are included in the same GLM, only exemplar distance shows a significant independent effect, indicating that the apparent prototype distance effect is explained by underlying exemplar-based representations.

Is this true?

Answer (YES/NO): NO